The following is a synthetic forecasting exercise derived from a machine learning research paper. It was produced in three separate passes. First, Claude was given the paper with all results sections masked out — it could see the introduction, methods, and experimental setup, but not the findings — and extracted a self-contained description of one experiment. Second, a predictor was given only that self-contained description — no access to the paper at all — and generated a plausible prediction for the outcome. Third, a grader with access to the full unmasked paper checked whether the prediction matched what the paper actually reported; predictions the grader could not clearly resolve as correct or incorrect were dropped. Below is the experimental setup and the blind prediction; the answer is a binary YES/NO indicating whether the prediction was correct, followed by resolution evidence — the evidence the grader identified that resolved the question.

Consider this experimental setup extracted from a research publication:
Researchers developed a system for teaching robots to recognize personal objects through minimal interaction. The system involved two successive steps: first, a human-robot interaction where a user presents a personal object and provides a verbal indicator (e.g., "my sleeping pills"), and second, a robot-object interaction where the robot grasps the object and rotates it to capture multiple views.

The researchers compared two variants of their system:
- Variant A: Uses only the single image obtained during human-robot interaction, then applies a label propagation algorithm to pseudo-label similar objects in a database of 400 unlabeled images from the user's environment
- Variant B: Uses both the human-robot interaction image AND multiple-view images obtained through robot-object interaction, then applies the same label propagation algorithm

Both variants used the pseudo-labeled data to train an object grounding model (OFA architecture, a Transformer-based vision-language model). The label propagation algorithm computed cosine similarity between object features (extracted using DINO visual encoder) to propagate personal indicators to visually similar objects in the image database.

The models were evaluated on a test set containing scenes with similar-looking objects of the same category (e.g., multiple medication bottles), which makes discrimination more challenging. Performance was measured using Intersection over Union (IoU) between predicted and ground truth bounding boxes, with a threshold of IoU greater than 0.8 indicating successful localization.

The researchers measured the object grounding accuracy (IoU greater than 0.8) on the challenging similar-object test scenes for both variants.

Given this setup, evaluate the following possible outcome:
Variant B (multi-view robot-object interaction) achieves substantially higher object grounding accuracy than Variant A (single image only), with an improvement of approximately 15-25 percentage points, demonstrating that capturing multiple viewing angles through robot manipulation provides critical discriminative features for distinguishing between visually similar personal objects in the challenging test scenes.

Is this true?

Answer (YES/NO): NO